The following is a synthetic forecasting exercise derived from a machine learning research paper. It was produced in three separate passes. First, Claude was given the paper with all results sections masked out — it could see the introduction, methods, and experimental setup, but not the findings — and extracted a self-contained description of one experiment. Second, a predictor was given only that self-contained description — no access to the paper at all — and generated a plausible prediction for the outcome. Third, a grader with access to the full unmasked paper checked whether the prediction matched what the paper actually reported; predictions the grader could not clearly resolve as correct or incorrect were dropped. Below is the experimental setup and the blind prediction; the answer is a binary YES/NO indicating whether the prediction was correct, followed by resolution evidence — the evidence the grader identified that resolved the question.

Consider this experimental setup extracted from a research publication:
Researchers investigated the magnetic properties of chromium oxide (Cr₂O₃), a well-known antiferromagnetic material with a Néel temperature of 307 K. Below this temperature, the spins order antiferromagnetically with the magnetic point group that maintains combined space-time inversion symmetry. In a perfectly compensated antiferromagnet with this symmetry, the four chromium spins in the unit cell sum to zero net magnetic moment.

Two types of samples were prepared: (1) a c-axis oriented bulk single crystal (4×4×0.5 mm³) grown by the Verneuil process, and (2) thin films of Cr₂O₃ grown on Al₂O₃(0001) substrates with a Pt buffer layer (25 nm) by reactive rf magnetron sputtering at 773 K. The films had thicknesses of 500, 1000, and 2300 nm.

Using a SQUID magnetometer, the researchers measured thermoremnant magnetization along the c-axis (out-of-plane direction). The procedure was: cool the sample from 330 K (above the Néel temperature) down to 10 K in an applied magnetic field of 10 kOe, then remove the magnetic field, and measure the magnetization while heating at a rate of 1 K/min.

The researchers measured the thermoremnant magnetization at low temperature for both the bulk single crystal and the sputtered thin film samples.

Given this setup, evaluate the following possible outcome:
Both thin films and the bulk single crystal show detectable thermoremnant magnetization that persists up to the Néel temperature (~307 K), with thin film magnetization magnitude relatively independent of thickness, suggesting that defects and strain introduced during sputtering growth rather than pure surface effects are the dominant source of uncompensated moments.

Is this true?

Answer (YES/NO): NO